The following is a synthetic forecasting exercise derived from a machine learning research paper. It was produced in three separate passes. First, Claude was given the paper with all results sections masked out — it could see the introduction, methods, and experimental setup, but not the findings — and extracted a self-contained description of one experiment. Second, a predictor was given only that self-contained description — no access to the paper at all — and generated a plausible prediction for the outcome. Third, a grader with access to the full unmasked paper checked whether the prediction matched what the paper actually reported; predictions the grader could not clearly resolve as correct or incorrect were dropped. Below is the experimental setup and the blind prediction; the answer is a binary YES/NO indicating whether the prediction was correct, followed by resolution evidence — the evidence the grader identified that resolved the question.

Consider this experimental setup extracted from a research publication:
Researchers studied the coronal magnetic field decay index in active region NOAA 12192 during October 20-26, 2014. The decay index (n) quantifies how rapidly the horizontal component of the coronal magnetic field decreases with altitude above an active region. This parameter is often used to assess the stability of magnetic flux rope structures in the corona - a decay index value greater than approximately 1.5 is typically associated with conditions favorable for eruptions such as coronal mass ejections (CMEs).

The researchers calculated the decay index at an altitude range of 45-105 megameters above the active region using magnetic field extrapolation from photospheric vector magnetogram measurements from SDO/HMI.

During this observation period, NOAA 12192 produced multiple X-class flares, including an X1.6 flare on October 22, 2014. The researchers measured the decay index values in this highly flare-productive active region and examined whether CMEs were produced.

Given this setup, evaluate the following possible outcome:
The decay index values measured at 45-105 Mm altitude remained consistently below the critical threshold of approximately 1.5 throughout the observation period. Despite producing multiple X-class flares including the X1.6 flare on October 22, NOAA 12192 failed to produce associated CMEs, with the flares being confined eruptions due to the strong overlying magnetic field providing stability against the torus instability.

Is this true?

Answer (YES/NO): YES